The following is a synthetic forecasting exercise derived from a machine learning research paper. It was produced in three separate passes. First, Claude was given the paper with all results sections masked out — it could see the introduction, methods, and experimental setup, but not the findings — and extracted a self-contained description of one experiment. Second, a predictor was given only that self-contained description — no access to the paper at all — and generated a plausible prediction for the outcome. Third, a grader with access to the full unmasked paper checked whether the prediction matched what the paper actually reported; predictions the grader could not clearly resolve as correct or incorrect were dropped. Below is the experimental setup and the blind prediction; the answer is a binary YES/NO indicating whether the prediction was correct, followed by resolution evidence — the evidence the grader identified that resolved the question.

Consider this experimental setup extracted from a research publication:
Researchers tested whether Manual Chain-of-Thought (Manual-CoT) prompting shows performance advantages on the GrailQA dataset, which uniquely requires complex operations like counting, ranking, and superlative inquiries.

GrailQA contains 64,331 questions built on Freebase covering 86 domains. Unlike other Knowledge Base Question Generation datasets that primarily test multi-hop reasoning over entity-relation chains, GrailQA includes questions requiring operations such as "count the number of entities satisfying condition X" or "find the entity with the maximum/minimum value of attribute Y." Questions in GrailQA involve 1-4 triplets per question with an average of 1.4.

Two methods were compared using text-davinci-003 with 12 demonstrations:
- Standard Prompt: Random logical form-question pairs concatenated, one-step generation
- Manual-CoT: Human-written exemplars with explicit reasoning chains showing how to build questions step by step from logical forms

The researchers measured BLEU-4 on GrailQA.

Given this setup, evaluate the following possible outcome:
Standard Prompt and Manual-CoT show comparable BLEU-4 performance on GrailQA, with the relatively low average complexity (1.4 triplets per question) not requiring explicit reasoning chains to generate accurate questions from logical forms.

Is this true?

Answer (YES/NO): NO